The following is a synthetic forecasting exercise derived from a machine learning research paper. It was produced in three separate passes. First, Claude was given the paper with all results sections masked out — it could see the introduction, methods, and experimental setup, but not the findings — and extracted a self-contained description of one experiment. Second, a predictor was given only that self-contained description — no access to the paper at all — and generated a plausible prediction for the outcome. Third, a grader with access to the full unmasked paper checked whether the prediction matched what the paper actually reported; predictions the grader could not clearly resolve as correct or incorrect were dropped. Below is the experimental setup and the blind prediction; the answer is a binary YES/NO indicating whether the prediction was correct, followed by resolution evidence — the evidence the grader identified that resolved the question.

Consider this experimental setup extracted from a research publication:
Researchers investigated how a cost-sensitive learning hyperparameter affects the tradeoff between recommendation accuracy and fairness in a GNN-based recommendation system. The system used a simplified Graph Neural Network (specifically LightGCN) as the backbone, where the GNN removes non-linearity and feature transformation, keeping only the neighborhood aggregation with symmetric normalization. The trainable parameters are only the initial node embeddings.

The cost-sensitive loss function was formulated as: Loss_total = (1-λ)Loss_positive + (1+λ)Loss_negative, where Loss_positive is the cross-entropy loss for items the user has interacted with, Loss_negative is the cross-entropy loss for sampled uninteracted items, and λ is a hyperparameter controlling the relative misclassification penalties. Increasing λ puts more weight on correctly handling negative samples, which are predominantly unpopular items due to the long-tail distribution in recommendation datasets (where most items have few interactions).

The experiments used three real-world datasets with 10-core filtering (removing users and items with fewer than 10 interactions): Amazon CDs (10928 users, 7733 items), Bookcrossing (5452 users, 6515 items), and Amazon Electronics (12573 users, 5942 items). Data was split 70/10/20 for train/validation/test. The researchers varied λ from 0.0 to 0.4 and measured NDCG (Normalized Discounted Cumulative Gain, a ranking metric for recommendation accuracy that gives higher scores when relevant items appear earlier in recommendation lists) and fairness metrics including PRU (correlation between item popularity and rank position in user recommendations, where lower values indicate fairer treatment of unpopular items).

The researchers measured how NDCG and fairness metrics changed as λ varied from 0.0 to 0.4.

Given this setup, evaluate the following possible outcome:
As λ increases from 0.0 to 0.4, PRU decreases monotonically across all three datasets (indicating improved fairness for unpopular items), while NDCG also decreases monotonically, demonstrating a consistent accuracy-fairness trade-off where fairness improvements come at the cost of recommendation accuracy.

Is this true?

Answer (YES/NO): NO